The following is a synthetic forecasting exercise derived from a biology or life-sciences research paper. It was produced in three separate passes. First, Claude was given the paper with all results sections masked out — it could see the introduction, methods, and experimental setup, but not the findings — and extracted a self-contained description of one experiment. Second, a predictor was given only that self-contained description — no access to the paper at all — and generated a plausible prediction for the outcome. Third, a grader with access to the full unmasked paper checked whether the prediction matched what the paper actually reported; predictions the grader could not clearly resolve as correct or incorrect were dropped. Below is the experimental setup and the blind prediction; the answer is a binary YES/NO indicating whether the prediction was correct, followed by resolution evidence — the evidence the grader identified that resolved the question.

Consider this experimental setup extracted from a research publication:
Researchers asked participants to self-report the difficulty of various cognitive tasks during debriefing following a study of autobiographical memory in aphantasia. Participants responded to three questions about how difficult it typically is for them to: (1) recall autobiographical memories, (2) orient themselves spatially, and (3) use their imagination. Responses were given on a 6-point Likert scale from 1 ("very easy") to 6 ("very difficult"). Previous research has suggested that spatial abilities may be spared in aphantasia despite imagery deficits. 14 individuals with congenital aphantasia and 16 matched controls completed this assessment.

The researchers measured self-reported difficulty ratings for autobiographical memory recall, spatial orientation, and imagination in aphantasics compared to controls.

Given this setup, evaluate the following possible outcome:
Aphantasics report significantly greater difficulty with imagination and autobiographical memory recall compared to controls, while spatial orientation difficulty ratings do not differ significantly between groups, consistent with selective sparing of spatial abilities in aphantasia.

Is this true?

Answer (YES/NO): YES